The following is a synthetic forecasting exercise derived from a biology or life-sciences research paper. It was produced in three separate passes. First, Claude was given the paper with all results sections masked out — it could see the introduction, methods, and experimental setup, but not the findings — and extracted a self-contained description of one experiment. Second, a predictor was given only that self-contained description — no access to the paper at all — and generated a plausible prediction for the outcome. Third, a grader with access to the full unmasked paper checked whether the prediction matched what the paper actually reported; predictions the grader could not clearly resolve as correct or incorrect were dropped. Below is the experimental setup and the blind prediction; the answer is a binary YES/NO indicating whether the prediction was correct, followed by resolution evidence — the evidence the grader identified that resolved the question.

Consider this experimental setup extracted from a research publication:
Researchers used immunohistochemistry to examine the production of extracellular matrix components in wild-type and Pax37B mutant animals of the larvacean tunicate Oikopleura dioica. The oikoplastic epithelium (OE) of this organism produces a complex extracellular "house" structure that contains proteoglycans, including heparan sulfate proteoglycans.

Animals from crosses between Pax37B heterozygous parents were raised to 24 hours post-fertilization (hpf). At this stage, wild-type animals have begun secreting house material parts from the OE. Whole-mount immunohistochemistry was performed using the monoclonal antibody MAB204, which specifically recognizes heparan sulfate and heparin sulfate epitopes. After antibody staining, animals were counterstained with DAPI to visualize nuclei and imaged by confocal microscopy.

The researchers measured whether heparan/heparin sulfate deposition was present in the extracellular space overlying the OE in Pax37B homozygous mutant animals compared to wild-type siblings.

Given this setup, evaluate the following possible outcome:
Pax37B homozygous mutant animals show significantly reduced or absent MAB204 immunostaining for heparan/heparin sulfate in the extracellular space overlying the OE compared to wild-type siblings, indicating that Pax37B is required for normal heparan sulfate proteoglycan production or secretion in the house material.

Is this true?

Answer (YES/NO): YES